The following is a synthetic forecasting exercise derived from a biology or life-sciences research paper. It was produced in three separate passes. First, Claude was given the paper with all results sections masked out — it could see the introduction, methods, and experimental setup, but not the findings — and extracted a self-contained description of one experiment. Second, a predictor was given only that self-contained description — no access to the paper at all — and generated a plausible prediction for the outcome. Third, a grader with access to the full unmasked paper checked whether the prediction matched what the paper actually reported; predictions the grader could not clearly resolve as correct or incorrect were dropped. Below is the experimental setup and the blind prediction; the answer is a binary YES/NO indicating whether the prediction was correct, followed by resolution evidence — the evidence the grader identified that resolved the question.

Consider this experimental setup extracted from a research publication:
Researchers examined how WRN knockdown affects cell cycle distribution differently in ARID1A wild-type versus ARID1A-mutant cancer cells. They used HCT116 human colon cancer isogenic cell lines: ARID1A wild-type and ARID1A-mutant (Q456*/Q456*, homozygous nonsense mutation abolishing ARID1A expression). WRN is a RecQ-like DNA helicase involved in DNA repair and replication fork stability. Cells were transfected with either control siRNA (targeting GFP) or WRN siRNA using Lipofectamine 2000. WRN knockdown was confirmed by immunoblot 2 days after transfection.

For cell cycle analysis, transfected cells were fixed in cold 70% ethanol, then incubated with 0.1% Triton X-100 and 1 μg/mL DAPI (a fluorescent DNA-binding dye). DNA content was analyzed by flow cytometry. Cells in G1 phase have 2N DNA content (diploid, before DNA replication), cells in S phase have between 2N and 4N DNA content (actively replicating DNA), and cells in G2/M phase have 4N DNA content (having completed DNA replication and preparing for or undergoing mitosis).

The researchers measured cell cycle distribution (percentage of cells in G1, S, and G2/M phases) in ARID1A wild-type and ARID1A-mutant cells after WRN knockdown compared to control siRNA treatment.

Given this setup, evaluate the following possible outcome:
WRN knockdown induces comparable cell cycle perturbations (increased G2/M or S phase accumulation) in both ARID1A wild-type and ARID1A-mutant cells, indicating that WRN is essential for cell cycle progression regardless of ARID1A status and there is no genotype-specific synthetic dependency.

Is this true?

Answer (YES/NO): NO